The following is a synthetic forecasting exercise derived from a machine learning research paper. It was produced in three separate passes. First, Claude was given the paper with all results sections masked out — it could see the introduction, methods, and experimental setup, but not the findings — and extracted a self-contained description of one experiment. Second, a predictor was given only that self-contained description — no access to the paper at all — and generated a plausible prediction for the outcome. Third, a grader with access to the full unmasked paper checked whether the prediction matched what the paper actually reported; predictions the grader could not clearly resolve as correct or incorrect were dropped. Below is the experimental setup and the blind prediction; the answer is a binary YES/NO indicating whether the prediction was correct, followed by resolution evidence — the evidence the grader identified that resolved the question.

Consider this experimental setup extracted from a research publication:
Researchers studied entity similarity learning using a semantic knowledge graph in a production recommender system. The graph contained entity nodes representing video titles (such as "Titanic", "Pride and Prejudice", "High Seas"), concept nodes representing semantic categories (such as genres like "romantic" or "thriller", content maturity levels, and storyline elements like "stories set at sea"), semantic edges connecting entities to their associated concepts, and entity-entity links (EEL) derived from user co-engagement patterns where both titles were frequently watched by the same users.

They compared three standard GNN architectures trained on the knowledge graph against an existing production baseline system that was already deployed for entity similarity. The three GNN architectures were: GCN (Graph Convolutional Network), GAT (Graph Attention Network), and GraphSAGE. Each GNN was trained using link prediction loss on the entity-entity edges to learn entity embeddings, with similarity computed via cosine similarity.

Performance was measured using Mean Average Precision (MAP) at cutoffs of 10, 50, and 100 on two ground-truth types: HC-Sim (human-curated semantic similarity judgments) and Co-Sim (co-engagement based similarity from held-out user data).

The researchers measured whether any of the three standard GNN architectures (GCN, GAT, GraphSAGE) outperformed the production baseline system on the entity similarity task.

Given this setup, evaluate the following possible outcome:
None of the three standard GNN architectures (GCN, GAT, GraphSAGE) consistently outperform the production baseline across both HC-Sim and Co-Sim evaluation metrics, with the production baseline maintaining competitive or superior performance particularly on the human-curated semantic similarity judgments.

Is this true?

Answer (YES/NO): YES